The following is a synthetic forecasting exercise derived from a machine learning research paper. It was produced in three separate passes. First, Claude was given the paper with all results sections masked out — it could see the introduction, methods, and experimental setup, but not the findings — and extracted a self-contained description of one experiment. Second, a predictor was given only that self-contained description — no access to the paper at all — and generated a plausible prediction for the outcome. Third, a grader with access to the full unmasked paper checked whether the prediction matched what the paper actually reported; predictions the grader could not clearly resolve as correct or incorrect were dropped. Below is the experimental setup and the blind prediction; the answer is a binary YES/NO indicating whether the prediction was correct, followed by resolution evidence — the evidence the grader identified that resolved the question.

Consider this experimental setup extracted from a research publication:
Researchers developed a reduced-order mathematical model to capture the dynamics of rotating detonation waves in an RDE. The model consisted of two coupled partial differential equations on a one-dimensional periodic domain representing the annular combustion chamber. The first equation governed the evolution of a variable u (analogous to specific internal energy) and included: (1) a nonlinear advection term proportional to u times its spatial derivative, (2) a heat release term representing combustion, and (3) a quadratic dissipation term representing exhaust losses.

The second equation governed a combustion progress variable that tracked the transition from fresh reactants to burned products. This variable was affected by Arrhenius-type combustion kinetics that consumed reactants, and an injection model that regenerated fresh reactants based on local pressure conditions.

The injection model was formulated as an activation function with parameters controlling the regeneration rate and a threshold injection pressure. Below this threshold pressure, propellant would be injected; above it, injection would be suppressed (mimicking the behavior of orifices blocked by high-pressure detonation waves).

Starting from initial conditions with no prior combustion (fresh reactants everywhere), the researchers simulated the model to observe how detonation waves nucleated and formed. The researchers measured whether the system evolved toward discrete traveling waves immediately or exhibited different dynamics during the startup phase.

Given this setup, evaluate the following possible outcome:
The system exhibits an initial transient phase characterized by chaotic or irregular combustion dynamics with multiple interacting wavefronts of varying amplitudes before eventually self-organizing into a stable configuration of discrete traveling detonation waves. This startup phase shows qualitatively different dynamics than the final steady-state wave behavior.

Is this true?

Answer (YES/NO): NO